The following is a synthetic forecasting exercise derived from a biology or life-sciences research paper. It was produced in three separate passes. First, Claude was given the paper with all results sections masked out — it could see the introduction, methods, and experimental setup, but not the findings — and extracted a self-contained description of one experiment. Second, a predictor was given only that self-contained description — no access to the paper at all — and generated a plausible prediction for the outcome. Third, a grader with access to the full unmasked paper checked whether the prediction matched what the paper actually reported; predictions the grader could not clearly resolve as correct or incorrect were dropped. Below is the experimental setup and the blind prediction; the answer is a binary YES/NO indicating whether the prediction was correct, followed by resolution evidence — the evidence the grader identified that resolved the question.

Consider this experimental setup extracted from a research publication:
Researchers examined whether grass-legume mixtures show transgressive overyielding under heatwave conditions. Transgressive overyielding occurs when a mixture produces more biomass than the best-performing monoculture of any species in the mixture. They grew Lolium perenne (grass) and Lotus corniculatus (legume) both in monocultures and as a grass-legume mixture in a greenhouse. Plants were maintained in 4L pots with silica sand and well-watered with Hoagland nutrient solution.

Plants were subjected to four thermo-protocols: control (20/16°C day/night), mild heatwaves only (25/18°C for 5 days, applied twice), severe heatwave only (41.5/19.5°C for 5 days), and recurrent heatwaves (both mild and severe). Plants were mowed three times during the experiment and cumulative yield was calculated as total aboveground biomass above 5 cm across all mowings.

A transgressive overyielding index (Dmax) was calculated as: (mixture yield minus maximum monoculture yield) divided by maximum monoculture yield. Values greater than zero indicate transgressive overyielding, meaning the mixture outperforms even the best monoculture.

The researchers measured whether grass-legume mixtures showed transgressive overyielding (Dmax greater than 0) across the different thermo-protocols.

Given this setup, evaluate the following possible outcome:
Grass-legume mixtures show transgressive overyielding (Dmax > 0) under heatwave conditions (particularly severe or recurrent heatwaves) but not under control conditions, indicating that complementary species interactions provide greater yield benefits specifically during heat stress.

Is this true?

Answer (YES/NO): NO